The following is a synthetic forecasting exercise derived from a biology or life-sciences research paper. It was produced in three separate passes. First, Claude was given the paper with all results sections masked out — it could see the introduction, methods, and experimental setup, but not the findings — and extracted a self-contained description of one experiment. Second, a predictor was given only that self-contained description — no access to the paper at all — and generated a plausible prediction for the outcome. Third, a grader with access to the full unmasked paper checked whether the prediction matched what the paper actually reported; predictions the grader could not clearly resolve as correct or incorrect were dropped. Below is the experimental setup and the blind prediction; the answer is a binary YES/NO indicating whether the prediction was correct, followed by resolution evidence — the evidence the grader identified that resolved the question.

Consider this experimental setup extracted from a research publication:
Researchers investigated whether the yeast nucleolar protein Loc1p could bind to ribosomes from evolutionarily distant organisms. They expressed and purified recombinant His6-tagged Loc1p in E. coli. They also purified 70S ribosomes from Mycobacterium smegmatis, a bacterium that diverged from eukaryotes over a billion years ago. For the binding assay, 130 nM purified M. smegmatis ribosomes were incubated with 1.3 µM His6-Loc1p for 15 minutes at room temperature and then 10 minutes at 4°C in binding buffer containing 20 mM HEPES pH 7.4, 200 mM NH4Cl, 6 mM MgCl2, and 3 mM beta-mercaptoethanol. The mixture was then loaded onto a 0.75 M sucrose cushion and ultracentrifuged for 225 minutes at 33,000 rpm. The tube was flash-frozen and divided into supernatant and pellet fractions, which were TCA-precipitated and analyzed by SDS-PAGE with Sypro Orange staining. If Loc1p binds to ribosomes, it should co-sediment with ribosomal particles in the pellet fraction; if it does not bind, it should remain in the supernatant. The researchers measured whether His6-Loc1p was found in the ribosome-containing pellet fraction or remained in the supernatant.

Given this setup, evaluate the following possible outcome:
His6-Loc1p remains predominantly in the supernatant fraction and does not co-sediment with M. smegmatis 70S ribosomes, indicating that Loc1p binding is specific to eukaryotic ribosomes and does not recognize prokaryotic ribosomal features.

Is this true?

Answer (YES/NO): NO